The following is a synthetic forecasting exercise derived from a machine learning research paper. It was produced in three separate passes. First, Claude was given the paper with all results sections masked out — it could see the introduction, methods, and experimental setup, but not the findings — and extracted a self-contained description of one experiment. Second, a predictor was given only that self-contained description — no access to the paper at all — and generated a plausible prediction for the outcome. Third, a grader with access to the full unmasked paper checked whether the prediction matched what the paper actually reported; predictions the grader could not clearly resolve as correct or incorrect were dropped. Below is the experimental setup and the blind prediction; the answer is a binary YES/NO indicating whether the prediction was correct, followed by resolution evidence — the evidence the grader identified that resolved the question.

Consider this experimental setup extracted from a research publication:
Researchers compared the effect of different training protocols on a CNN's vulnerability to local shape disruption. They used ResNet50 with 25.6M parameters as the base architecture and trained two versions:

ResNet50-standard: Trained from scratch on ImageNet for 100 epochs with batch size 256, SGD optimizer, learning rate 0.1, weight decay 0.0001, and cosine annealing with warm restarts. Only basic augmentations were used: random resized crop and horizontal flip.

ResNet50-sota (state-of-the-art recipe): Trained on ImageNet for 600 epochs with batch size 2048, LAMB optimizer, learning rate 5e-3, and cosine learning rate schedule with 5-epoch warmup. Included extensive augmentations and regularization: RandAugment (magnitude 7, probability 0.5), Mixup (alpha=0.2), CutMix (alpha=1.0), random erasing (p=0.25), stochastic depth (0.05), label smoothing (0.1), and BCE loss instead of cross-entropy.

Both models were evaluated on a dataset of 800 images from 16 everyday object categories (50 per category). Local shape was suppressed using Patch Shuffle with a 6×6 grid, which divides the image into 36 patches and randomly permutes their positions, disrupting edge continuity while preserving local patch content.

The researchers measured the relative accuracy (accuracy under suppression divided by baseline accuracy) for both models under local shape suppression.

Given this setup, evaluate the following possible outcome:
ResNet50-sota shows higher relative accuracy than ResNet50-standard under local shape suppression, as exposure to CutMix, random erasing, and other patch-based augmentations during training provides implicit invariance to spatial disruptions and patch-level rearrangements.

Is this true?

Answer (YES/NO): YES